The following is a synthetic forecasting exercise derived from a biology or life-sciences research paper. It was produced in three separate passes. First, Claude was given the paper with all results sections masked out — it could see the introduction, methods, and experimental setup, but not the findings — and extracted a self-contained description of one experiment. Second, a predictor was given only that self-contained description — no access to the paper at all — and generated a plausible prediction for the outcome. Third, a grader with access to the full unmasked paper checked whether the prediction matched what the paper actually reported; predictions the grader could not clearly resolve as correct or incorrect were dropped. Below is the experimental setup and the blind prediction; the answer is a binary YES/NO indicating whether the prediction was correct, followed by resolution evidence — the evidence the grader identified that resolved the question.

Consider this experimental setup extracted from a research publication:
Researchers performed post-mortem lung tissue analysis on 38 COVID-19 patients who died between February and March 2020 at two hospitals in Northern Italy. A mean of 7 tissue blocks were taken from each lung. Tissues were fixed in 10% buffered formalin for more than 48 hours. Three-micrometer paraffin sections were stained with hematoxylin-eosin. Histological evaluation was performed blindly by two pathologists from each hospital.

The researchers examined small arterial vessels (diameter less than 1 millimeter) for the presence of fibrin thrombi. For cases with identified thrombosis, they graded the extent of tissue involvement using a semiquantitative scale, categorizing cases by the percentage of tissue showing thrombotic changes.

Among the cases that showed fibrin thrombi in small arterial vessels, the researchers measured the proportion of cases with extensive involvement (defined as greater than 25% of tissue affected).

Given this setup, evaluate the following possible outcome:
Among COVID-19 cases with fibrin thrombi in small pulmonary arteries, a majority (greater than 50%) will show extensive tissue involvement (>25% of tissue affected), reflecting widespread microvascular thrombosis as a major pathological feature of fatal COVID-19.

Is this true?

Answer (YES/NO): NO